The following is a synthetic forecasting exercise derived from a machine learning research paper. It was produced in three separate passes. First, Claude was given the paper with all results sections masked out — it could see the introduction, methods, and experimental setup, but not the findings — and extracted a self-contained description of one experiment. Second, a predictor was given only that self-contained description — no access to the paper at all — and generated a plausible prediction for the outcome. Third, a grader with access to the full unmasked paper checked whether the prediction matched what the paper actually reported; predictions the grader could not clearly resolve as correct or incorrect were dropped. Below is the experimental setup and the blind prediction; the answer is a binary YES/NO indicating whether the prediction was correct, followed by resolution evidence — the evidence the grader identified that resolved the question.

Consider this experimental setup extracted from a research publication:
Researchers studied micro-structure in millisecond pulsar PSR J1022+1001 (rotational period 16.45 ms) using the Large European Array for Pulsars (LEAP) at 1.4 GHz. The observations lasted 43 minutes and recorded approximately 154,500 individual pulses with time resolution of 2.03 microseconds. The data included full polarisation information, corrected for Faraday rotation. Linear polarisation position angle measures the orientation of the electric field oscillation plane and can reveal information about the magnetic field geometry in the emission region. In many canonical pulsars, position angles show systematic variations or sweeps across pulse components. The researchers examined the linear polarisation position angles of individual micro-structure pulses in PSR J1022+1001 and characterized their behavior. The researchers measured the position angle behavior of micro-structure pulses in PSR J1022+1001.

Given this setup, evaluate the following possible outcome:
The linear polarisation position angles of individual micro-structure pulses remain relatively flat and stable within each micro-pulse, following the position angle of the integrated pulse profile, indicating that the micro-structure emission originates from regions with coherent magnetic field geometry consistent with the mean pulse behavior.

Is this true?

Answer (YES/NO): YES